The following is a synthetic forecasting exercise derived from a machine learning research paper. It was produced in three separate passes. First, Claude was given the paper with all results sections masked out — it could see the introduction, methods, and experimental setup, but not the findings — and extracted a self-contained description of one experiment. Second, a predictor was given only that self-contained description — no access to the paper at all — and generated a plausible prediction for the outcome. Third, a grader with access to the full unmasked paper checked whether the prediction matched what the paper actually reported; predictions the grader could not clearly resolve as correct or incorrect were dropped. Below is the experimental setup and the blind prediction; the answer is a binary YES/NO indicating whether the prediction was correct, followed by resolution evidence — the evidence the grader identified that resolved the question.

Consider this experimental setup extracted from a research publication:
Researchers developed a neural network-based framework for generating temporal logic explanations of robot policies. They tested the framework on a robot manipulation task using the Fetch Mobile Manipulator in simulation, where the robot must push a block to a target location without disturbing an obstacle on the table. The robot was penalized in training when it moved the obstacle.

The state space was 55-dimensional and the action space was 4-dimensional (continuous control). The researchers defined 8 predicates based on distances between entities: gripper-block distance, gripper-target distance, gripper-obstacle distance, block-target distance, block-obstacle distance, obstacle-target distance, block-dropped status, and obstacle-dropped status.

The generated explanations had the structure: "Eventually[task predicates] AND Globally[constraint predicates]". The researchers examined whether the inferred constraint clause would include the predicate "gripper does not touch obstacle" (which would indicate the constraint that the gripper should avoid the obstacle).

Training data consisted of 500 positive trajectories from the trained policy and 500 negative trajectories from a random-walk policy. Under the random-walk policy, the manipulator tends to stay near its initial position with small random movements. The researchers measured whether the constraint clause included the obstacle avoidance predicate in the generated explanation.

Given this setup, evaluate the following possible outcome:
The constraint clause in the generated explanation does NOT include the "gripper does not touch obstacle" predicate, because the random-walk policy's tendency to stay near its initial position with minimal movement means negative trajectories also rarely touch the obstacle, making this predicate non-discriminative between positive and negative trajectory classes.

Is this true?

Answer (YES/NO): YES